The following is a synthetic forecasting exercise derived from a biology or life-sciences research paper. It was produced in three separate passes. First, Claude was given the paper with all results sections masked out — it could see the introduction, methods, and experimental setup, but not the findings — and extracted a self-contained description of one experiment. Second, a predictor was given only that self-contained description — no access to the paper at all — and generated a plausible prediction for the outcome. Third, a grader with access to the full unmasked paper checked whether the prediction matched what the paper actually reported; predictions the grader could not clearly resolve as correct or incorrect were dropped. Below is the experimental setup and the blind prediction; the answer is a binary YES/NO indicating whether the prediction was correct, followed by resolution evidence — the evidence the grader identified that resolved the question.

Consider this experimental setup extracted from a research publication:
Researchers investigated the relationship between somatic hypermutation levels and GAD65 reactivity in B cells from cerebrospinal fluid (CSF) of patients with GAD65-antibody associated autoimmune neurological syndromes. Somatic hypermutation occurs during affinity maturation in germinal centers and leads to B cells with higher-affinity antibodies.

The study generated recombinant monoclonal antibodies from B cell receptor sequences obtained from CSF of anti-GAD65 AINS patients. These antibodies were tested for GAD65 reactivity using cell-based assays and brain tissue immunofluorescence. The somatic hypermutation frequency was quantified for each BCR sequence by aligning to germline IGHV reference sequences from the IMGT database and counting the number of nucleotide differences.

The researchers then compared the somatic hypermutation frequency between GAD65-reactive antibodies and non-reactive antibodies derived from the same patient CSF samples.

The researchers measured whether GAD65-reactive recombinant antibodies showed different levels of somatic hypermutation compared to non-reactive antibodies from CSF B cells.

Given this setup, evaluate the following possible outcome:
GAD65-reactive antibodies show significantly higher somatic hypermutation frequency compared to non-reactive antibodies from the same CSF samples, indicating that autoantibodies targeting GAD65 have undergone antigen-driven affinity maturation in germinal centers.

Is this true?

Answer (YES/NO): YES